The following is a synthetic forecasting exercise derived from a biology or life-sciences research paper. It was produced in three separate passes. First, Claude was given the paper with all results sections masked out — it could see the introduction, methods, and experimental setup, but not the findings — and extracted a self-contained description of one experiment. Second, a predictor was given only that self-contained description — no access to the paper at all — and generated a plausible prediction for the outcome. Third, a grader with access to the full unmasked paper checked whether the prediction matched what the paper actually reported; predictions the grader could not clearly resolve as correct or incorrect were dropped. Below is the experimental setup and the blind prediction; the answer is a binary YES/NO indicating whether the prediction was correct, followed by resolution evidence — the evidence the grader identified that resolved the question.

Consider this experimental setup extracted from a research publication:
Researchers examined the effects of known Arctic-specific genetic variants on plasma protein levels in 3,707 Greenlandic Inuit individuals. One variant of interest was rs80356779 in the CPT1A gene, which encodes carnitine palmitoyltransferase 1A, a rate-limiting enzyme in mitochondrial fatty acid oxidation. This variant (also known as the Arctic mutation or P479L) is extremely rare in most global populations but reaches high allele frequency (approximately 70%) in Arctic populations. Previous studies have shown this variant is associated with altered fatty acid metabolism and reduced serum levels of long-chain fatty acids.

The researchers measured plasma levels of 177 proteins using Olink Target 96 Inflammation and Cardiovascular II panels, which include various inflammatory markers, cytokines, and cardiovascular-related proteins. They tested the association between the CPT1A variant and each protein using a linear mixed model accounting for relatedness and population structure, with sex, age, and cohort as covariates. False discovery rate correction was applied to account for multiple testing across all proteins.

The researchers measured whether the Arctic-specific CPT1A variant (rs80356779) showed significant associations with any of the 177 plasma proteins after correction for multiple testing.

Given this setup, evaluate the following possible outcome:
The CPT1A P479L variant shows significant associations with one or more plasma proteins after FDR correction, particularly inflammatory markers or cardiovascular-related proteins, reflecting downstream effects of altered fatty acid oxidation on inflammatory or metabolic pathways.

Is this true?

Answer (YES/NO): YES